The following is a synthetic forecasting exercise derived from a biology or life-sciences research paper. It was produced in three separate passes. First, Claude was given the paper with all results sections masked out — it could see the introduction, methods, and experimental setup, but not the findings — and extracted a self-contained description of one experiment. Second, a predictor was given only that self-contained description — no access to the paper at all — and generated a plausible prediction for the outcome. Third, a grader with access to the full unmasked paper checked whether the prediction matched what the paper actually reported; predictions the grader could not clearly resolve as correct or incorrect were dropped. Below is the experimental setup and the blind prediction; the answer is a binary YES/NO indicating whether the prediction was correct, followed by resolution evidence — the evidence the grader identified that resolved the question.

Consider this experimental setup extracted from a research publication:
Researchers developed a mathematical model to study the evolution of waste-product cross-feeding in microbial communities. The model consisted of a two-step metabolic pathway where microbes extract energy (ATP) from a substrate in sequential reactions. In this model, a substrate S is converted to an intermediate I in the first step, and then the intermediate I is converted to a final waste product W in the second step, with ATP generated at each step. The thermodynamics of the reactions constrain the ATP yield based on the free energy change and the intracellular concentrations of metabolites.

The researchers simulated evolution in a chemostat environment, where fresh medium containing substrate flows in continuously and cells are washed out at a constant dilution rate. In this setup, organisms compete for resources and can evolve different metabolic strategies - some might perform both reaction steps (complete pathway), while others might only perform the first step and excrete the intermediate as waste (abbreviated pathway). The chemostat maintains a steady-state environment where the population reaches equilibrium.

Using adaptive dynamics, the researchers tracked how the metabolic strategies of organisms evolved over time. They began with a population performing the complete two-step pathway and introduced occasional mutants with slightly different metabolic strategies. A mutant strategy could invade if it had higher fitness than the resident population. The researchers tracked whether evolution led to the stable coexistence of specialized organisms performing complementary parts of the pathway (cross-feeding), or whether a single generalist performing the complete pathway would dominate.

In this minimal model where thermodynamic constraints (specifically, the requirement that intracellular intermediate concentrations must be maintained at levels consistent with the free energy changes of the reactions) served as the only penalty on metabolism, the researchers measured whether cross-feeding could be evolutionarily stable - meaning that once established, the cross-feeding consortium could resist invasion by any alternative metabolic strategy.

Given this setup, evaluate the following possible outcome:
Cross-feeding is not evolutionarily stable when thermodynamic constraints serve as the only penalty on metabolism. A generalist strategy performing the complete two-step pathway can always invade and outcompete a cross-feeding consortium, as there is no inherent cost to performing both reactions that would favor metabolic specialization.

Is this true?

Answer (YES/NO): YES